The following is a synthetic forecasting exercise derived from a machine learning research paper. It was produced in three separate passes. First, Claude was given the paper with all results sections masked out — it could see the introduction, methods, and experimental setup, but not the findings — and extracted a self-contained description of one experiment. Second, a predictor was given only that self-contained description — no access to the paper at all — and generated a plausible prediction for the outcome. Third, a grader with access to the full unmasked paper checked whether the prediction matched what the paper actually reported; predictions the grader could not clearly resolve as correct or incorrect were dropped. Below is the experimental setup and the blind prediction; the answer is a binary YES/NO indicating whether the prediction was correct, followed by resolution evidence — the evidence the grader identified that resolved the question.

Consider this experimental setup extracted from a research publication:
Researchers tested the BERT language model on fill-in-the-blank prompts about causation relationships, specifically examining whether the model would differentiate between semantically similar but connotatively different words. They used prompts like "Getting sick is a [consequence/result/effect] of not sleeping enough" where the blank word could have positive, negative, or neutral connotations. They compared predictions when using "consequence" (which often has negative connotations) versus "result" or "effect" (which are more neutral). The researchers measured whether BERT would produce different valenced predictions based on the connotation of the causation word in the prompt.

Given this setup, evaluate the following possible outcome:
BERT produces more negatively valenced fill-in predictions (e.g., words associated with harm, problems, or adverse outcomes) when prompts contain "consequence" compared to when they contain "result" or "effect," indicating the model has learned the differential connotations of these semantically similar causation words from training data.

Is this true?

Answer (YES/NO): YES